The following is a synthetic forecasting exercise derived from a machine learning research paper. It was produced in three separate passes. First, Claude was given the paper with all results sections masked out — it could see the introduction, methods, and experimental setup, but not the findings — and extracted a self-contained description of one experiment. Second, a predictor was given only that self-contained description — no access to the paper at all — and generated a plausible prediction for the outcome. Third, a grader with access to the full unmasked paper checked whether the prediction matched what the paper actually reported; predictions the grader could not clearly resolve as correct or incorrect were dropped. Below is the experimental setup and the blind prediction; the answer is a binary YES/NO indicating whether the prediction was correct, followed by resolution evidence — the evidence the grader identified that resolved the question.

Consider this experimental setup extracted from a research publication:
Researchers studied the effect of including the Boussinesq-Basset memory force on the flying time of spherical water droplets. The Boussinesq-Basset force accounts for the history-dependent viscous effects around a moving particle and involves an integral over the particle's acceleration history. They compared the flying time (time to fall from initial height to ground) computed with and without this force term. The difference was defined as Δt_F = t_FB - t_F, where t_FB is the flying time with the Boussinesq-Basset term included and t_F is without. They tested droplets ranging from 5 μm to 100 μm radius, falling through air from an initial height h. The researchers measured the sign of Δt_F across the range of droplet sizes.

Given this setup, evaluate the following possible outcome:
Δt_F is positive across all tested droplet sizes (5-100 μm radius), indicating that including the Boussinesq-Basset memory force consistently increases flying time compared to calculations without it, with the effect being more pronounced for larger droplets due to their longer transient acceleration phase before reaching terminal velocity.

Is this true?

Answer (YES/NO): NO